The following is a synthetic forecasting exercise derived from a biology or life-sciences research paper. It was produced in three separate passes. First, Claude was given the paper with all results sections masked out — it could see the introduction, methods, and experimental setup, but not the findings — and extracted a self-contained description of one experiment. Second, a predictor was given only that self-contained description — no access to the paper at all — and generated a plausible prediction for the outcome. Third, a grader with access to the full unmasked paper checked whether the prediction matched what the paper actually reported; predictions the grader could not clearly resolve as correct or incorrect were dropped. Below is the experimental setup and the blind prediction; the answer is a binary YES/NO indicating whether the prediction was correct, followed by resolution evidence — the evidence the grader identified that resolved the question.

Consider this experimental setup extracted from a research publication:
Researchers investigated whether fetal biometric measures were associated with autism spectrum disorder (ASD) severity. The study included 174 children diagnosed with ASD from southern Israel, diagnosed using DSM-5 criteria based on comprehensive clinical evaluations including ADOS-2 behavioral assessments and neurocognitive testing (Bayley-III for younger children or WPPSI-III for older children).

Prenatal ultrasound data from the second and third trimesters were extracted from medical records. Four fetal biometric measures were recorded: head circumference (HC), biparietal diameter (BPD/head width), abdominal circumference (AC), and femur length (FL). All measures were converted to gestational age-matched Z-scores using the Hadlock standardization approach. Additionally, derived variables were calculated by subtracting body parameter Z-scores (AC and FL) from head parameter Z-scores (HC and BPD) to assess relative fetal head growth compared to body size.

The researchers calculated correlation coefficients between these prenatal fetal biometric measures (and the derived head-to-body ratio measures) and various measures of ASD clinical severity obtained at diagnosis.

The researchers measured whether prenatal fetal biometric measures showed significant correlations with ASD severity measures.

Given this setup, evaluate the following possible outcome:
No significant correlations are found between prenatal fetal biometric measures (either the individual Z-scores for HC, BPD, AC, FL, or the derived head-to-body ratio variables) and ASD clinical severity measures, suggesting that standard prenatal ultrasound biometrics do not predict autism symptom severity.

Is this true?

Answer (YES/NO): NO